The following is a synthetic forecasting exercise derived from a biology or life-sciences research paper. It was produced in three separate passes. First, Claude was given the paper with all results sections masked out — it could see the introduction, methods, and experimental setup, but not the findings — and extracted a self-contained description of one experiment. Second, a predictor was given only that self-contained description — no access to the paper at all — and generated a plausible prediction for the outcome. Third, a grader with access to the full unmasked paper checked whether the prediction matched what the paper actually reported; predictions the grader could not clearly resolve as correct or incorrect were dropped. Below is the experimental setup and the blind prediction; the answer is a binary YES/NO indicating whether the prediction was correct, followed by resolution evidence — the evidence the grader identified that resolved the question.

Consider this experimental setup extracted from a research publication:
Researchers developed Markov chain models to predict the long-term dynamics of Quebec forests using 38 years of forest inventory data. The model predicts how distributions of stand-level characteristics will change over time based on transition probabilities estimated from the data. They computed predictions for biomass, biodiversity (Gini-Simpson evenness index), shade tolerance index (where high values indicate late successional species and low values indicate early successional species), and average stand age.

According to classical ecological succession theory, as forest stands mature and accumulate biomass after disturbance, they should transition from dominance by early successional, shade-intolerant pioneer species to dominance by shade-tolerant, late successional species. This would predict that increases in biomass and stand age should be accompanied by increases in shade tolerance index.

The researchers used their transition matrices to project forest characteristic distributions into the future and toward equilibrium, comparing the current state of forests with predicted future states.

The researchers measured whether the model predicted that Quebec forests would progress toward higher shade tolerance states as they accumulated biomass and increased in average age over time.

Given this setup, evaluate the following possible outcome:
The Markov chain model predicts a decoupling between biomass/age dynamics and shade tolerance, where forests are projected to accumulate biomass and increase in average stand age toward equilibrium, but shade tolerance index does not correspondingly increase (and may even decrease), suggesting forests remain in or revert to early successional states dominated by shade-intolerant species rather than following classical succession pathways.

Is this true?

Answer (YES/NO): YES